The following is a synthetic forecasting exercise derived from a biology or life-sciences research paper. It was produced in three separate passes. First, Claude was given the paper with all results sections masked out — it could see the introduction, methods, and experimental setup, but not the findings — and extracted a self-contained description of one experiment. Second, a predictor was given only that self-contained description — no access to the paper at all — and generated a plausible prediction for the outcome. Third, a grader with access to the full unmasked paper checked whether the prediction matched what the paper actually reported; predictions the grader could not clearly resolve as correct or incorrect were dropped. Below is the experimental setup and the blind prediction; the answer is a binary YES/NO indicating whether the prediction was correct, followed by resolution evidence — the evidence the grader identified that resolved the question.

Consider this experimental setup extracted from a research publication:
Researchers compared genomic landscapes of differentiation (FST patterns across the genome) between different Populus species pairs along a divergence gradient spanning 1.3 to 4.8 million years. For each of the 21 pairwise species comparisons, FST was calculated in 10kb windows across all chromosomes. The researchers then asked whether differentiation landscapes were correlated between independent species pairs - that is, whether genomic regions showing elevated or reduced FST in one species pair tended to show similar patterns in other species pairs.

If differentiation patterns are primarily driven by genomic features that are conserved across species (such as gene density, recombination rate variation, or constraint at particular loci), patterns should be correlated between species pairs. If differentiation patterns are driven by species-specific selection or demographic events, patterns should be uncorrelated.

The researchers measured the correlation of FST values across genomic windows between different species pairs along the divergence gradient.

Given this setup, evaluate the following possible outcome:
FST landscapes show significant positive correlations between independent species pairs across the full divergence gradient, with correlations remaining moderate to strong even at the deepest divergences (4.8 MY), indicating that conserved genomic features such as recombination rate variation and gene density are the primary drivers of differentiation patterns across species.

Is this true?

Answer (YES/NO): YES